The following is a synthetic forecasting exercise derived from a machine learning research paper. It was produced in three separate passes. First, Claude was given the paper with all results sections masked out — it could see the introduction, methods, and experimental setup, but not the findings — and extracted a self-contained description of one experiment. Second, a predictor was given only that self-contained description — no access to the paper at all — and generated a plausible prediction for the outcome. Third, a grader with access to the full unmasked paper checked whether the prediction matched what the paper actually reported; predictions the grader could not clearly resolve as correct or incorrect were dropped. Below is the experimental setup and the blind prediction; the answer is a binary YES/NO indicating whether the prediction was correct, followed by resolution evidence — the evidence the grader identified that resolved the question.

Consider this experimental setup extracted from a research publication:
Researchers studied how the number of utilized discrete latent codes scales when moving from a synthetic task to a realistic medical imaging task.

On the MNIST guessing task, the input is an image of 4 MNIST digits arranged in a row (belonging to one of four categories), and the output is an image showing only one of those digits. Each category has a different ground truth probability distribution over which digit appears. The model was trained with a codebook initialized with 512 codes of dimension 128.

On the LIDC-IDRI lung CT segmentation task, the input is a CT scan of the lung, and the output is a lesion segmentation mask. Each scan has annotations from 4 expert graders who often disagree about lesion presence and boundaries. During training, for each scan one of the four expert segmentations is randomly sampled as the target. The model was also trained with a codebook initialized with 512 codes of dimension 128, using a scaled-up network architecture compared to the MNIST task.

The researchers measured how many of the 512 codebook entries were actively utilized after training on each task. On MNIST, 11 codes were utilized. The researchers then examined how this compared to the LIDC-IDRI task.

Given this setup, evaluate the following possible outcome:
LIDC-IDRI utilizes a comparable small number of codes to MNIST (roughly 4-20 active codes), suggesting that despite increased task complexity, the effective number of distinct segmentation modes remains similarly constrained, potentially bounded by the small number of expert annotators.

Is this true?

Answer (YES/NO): NO